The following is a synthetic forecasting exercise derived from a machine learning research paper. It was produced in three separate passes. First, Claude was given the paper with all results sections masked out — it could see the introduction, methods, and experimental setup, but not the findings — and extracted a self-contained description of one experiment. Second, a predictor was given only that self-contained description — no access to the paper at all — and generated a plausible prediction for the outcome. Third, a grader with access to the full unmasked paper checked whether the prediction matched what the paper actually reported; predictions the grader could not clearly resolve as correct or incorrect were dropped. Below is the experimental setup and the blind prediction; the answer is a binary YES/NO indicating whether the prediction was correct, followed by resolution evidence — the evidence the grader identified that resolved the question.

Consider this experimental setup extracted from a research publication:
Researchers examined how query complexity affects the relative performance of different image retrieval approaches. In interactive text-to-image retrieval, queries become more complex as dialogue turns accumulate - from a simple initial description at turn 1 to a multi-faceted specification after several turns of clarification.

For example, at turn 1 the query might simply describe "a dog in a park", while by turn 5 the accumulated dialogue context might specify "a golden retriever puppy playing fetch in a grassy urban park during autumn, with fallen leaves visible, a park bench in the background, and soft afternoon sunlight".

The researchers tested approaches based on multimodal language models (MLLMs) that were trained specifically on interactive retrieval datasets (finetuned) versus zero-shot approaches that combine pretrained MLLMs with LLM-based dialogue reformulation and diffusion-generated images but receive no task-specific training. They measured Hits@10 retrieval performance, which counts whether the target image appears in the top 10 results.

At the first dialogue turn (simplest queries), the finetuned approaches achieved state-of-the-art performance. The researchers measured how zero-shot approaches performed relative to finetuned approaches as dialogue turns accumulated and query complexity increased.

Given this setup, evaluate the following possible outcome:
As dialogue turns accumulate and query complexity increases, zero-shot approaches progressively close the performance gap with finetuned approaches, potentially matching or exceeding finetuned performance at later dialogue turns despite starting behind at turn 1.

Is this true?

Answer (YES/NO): NO